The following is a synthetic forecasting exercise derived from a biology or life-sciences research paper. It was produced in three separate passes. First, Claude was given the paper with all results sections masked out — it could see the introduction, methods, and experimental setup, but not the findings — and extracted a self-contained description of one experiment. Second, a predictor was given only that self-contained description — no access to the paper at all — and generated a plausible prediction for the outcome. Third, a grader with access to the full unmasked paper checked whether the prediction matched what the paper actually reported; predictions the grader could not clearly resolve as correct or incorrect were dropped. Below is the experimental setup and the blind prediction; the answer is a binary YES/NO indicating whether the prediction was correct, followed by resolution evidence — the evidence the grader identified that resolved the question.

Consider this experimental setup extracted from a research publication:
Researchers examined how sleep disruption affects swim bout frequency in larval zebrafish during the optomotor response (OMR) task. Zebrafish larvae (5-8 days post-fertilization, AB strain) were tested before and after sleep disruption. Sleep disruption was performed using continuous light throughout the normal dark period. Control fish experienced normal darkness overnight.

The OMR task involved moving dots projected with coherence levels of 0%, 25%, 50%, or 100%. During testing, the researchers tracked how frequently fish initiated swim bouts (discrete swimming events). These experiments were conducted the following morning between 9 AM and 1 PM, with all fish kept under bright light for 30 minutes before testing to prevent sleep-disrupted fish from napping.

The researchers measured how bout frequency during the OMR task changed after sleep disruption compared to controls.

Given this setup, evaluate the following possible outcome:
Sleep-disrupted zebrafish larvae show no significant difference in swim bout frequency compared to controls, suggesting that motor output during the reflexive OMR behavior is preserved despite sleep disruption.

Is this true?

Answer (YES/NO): NO